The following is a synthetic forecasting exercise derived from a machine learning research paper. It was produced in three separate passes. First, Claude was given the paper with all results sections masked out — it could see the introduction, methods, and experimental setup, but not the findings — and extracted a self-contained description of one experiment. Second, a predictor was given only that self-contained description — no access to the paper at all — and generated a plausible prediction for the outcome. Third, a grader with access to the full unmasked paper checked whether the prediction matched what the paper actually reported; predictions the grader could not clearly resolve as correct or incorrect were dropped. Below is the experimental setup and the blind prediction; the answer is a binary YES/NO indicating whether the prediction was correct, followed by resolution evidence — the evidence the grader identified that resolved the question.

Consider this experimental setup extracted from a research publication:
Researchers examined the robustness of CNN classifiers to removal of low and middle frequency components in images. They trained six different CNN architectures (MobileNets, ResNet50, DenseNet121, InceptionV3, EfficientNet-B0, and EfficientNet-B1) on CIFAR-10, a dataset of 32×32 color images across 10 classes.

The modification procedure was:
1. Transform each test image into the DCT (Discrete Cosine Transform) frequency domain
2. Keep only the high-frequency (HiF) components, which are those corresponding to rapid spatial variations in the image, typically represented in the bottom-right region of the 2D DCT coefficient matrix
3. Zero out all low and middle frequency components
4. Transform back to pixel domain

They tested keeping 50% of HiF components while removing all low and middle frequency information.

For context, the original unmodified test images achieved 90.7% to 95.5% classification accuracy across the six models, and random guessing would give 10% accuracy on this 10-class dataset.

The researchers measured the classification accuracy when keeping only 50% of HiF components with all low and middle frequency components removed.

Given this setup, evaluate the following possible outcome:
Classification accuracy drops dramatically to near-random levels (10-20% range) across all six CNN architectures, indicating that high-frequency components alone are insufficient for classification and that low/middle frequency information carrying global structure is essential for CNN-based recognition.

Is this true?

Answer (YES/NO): NO